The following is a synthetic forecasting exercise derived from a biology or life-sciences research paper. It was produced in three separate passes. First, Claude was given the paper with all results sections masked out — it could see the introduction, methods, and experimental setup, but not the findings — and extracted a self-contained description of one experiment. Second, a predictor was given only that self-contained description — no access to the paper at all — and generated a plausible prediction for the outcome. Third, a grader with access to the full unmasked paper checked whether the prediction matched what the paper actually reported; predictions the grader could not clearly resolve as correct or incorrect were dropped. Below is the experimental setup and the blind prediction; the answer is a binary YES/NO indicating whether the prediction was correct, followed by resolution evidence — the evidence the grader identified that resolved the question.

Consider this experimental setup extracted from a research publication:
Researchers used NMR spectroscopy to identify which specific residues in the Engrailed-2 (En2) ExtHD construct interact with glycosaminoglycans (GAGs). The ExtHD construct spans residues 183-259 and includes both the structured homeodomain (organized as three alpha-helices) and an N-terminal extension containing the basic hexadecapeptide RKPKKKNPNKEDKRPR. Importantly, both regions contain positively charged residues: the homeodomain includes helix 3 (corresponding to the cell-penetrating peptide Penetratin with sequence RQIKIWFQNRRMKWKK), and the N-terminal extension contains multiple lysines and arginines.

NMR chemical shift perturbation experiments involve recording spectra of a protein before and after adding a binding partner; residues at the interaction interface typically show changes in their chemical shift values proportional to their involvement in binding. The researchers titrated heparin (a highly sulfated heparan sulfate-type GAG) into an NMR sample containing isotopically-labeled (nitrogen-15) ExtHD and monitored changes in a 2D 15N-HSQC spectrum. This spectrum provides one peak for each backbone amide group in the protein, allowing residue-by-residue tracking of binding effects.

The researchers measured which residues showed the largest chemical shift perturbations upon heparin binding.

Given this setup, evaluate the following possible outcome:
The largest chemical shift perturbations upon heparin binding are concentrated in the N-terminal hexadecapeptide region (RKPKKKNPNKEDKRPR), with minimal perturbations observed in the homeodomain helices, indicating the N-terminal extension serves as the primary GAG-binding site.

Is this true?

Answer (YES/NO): NO